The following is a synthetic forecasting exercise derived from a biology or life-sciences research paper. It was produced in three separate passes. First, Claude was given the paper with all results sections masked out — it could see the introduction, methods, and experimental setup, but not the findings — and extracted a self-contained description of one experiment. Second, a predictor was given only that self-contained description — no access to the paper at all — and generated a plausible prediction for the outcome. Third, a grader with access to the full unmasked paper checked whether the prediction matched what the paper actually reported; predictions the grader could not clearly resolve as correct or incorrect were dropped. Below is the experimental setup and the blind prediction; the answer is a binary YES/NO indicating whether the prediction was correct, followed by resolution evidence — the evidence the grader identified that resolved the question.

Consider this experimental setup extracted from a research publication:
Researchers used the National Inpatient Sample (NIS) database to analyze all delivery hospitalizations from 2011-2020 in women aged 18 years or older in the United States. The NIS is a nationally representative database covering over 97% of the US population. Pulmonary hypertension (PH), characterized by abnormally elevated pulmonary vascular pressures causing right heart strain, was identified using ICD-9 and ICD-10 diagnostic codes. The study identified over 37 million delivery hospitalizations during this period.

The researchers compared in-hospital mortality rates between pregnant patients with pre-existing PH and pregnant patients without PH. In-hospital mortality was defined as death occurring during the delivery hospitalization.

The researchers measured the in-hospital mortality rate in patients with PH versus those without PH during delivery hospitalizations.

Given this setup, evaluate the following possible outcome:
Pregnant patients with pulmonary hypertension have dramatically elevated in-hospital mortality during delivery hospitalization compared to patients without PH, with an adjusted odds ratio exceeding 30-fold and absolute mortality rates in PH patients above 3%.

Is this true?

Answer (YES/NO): NO